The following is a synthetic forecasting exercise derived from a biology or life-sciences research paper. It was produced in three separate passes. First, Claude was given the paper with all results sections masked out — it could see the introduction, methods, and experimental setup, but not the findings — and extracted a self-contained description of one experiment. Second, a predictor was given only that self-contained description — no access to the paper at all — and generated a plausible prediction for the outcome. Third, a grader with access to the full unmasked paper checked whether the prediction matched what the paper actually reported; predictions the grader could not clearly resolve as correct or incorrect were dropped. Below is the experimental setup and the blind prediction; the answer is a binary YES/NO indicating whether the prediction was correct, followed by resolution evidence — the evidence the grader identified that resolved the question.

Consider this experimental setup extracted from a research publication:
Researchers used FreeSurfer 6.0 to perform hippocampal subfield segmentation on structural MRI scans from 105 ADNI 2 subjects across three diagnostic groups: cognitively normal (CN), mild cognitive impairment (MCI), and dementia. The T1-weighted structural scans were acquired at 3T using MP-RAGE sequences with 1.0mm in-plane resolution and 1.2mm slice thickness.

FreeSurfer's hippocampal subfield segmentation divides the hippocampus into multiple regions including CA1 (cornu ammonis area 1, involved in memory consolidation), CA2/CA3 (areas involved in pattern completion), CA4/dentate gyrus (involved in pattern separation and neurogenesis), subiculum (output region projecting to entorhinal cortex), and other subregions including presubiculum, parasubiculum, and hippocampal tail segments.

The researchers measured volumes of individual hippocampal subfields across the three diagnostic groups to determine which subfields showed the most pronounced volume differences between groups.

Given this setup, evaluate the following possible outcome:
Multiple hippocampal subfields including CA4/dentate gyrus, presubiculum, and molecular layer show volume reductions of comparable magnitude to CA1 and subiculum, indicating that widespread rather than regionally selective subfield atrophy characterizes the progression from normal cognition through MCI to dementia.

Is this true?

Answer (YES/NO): NO